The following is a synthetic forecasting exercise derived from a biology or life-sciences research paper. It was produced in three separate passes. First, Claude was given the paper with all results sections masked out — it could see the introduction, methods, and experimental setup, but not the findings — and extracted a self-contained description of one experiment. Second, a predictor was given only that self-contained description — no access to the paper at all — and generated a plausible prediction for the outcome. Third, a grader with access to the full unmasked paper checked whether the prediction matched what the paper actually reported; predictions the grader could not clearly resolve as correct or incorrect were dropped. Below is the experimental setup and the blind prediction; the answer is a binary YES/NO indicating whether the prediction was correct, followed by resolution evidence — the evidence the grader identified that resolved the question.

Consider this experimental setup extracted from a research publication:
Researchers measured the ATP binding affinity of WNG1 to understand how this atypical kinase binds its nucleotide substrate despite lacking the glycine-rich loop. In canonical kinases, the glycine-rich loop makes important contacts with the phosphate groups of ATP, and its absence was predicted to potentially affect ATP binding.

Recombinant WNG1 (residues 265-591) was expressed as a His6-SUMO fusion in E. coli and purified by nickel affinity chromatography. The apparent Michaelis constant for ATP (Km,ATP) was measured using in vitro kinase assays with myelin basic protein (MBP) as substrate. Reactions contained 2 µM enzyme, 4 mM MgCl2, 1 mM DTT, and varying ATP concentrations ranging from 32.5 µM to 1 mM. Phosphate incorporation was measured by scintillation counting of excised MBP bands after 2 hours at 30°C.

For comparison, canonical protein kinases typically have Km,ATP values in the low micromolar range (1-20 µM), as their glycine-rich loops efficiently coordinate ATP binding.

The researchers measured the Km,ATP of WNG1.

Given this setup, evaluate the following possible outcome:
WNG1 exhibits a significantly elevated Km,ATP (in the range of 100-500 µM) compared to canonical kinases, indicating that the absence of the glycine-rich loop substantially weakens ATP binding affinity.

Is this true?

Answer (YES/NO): NO